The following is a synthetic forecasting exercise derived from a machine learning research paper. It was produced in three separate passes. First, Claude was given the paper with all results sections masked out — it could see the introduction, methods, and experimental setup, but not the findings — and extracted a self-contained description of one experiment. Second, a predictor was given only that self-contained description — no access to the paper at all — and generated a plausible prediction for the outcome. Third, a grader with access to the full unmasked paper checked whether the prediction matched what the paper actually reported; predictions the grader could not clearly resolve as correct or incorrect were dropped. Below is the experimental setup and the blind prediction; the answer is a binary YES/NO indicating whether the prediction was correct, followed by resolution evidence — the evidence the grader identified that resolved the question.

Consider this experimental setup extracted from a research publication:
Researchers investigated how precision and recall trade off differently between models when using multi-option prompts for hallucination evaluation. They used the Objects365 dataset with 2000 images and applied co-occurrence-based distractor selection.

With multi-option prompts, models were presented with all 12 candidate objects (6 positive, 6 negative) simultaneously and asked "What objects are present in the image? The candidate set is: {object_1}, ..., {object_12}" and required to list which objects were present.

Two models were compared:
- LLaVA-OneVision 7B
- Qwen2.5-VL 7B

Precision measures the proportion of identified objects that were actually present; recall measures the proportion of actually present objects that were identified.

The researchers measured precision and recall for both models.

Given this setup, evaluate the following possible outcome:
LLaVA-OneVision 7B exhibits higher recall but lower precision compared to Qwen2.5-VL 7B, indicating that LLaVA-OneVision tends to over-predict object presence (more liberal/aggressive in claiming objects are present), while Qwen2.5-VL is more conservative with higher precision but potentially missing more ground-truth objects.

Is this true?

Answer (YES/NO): NO